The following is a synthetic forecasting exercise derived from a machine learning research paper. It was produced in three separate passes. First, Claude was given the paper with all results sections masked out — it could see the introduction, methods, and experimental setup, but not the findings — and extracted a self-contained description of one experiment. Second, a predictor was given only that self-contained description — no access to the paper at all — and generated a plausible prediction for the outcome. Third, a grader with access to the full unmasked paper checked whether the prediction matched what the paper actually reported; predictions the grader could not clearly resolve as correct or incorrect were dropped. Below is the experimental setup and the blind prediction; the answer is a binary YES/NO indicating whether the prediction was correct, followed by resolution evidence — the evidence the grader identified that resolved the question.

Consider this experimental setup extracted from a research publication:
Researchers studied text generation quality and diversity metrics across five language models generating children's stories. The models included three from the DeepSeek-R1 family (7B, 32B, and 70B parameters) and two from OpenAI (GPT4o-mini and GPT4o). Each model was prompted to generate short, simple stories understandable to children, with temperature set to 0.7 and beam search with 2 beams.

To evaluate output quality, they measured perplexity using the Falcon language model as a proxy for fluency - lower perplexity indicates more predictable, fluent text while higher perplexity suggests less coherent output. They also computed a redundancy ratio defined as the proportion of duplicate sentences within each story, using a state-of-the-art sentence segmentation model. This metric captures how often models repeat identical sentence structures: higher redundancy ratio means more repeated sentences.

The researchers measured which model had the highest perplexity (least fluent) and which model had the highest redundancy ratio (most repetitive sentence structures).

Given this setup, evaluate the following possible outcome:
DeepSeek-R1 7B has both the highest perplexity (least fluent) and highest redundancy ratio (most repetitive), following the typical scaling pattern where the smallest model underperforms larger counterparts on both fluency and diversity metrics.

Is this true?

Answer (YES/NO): NO